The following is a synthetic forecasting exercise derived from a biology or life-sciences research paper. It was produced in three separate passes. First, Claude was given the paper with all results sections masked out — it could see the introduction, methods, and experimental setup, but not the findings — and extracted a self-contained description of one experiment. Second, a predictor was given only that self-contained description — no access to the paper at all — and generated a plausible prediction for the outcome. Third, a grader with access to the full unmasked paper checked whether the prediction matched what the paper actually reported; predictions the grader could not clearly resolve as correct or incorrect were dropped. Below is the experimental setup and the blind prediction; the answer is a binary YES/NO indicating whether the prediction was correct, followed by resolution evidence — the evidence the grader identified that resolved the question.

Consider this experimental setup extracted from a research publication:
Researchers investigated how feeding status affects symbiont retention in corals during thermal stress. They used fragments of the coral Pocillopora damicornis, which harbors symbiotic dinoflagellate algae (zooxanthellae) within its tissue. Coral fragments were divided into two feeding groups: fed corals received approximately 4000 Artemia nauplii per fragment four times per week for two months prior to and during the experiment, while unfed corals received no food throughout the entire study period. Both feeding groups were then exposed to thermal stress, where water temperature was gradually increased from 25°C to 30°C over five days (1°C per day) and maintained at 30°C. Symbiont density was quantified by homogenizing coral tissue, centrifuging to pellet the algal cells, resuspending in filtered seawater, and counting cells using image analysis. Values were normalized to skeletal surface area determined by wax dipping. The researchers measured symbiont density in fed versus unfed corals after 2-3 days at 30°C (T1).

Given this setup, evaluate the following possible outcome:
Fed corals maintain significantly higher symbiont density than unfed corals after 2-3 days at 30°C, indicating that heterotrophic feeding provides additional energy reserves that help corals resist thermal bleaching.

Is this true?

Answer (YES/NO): YES